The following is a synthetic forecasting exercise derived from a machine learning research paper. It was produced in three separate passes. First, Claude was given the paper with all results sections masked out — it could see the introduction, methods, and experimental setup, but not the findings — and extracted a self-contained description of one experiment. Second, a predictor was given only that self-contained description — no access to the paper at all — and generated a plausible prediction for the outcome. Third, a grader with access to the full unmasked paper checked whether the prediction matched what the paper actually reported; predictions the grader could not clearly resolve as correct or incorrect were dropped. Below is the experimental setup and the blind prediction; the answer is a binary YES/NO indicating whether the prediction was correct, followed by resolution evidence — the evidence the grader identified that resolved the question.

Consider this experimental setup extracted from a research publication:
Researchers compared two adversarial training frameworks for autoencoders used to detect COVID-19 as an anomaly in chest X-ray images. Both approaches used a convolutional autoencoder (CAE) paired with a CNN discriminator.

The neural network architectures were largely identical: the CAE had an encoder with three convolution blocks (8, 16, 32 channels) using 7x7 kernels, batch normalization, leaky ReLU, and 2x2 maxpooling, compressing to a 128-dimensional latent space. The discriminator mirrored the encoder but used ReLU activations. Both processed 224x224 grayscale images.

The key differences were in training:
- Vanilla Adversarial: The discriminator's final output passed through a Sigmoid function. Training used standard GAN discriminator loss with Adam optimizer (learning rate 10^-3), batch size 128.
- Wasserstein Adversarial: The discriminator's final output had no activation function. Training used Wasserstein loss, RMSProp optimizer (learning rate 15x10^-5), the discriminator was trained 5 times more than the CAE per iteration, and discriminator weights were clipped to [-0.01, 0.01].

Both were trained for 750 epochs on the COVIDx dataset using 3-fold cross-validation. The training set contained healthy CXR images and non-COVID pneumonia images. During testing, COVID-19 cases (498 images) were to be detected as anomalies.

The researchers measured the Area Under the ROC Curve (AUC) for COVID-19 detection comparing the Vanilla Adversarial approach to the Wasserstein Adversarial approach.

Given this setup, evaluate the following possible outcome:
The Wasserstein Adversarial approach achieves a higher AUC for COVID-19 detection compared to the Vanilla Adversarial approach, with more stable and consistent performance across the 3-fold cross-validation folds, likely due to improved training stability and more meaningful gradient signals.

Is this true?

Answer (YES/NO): NO